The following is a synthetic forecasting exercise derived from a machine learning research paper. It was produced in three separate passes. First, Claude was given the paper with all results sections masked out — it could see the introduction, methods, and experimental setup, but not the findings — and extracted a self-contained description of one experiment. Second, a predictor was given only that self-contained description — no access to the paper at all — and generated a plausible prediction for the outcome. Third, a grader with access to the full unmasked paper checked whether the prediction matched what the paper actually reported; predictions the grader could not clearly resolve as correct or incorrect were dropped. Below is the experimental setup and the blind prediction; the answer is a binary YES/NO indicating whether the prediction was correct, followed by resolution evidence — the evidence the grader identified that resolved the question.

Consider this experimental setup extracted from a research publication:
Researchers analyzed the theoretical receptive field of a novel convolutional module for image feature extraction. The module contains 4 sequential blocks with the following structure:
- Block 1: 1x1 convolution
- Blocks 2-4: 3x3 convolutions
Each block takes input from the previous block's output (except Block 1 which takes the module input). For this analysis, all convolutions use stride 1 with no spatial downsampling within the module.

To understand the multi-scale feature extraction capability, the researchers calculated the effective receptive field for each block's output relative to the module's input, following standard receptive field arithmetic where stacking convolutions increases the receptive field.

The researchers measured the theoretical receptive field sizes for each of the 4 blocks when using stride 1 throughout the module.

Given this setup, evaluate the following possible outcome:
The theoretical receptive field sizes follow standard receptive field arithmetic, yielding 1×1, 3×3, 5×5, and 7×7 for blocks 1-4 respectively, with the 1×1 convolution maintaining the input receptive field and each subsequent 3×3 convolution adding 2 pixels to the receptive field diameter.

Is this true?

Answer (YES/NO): YES